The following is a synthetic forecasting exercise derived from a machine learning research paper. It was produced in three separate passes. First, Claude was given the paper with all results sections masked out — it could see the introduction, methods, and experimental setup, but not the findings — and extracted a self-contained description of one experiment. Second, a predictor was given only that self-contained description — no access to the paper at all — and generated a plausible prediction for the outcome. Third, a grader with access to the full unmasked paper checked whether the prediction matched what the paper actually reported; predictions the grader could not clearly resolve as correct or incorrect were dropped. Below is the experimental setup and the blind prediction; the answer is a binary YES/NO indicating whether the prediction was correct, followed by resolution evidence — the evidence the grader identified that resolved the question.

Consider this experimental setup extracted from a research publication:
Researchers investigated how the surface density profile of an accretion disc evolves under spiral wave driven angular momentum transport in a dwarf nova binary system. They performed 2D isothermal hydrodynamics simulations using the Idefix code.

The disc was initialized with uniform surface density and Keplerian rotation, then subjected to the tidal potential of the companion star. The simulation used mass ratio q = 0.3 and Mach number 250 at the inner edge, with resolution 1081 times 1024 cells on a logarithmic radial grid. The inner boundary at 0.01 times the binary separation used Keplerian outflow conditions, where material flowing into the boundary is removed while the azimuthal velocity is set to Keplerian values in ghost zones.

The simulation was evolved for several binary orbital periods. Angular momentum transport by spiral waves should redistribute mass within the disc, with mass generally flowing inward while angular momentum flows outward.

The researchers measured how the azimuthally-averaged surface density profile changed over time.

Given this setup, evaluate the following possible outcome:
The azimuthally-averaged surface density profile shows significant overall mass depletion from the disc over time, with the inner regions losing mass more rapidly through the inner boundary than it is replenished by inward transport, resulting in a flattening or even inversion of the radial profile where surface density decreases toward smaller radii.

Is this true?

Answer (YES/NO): NO